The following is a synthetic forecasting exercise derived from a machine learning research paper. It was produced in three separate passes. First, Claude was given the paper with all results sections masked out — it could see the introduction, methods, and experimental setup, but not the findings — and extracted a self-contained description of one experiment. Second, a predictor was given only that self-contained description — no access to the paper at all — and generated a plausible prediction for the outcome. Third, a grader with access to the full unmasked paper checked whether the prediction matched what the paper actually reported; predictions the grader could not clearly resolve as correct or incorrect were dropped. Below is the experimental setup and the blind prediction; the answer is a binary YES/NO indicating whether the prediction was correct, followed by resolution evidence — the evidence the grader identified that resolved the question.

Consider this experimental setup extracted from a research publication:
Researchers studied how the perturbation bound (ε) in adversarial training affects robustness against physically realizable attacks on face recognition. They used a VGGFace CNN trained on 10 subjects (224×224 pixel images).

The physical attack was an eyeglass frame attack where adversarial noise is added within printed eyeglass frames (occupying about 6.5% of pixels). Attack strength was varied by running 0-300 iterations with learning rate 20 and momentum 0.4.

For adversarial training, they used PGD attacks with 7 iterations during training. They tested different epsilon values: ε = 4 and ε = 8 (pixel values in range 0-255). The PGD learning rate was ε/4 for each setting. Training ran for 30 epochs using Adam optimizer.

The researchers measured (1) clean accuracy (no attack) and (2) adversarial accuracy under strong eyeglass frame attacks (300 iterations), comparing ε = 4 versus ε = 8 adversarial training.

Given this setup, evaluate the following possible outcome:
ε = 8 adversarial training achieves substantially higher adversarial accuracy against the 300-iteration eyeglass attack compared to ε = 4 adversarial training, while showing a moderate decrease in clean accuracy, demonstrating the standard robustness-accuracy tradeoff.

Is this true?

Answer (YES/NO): NO